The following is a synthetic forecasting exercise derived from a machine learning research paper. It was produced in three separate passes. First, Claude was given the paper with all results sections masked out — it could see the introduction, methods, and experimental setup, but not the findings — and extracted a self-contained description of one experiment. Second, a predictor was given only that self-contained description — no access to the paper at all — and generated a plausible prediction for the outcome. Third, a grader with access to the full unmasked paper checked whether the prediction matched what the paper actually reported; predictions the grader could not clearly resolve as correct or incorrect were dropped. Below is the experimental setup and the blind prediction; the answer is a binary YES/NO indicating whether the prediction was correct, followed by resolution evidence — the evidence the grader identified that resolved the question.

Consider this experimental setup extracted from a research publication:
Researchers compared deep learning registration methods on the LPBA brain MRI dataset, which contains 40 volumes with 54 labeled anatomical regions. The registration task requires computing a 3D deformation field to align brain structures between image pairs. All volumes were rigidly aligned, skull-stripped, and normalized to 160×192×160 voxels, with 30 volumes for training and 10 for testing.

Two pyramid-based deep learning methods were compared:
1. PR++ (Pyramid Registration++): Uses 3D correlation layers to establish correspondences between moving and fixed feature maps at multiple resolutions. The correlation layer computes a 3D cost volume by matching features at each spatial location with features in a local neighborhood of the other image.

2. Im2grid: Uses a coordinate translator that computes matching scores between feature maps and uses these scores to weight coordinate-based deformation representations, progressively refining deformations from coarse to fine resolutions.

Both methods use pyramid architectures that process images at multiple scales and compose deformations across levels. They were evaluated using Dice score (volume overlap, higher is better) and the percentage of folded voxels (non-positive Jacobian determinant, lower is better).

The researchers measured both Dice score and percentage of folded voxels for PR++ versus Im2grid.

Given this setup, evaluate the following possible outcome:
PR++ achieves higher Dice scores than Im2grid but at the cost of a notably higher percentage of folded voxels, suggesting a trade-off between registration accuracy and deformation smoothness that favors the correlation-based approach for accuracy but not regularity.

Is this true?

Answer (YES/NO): NO